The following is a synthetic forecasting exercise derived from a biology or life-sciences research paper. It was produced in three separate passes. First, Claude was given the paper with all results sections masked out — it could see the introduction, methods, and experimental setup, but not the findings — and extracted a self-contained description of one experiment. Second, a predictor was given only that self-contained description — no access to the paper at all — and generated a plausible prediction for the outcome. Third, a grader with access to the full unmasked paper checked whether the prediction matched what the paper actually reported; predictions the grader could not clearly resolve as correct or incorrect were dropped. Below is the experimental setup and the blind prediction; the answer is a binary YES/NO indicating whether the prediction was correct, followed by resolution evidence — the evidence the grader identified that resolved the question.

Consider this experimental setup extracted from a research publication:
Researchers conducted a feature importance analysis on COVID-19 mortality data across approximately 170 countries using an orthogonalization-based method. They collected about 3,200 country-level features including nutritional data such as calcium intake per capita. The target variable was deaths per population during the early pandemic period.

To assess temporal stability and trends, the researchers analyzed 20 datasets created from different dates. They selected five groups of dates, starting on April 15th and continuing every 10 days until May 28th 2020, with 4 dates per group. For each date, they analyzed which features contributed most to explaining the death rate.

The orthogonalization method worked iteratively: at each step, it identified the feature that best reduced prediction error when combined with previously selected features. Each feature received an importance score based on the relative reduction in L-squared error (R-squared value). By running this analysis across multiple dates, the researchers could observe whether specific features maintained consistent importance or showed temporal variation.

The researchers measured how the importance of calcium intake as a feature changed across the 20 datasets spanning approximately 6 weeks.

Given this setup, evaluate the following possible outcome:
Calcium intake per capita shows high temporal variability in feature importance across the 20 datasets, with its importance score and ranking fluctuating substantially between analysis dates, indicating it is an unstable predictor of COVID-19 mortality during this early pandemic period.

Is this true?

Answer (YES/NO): NO